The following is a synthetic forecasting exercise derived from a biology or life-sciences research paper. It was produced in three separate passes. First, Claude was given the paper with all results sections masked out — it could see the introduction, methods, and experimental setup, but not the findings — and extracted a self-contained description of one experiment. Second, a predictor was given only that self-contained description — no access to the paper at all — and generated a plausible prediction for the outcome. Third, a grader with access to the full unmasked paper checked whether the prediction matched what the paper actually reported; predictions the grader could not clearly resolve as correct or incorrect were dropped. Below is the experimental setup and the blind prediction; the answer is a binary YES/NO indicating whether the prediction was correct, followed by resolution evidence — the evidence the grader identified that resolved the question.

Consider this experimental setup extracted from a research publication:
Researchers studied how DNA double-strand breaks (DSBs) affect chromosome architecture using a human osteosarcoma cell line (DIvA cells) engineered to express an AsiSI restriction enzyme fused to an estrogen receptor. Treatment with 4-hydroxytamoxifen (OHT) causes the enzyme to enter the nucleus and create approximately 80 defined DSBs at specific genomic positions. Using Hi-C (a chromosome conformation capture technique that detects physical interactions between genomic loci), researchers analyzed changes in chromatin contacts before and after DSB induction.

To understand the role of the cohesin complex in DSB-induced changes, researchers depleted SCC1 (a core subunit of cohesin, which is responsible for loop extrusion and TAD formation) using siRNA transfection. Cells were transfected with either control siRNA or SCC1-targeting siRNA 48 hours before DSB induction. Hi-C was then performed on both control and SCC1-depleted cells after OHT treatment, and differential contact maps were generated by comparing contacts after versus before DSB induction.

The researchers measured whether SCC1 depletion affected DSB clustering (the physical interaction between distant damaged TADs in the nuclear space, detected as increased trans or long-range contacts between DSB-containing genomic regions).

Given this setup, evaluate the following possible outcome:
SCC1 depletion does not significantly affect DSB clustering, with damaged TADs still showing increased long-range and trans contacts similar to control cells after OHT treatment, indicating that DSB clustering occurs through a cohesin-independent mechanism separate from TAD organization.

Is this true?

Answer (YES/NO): YES